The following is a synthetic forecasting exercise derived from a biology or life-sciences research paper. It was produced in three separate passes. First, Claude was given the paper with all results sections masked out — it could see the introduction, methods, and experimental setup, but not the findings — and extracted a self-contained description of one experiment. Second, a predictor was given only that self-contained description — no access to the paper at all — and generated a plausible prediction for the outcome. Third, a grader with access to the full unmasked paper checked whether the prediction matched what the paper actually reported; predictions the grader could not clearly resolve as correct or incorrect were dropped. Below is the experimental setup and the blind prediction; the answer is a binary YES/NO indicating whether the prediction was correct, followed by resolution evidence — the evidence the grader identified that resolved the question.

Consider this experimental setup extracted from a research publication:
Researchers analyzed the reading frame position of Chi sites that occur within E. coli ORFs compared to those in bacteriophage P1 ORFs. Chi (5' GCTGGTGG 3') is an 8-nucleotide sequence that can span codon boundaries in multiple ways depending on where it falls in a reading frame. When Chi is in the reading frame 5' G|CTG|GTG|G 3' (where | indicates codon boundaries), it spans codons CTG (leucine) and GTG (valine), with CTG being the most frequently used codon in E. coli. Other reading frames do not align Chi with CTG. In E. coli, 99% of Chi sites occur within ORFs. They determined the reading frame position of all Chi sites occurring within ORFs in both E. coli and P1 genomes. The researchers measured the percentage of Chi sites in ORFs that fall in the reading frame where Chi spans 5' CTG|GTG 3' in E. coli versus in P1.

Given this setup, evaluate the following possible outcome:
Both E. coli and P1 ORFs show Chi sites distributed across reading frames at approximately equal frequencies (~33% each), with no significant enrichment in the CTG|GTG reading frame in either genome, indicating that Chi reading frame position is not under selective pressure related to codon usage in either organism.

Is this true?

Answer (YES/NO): NO